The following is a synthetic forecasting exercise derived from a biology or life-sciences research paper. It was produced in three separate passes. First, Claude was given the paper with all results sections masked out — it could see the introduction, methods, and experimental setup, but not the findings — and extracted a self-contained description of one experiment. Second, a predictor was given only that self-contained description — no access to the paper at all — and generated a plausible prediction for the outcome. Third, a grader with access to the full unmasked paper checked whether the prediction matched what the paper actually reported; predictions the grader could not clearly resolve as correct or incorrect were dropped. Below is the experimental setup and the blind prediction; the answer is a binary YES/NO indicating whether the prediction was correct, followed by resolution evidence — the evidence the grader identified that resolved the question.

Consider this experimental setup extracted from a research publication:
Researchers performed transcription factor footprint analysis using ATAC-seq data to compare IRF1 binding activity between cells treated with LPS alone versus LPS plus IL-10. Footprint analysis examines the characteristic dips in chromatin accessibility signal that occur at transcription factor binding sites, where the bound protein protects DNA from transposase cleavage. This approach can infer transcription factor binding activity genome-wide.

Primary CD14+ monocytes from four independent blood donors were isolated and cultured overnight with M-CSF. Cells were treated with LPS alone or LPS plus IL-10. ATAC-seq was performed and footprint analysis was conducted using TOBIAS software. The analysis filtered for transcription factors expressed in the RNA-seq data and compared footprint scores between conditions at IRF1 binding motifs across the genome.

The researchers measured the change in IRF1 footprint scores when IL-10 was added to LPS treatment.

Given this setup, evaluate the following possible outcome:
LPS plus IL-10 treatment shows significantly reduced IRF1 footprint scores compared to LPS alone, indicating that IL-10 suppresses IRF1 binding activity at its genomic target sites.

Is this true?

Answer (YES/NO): YES